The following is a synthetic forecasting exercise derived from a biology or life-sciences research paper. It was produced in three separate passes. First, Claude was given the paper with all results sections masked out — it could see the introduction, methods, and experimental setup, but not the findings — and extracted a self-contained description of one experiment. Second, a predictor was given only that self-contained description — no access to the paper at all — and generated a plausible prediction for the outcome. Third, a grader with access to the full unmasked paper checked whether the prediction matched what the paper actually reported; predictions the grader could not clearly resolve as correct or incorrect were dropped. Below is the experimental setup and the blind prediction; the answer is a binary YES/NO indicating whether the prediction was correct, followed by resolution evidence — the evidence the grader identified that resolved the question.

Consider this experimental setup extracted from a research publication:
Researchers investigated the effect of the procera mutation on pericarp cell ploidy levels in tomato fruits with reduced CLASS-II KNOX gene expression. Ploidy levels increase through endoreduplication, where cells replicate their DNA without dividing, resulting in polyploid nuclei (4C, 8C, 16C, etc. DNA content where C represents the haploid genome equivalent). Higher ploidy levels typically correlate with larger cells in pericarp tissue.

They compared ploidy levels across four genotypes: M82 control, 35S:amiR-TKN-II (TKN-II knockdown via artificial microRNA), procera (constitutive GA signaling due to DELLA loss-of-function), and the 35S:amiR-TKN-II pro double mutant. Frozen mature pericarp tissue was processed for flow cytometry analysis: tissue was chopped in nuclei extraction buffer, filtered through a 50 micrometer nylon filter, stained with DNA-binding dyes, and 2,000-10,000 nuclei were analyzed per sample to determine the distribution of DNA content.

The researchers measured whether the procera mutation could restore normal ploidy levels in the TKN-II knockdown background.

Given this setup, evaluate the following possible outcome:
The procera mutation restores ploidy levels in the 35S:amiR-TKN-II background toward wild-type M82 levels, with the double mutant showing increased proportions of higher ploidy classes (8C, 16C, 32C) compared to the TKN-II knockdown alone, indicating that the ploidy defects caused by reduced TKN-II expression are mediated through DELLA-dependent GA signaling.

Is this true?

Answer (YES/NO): NO